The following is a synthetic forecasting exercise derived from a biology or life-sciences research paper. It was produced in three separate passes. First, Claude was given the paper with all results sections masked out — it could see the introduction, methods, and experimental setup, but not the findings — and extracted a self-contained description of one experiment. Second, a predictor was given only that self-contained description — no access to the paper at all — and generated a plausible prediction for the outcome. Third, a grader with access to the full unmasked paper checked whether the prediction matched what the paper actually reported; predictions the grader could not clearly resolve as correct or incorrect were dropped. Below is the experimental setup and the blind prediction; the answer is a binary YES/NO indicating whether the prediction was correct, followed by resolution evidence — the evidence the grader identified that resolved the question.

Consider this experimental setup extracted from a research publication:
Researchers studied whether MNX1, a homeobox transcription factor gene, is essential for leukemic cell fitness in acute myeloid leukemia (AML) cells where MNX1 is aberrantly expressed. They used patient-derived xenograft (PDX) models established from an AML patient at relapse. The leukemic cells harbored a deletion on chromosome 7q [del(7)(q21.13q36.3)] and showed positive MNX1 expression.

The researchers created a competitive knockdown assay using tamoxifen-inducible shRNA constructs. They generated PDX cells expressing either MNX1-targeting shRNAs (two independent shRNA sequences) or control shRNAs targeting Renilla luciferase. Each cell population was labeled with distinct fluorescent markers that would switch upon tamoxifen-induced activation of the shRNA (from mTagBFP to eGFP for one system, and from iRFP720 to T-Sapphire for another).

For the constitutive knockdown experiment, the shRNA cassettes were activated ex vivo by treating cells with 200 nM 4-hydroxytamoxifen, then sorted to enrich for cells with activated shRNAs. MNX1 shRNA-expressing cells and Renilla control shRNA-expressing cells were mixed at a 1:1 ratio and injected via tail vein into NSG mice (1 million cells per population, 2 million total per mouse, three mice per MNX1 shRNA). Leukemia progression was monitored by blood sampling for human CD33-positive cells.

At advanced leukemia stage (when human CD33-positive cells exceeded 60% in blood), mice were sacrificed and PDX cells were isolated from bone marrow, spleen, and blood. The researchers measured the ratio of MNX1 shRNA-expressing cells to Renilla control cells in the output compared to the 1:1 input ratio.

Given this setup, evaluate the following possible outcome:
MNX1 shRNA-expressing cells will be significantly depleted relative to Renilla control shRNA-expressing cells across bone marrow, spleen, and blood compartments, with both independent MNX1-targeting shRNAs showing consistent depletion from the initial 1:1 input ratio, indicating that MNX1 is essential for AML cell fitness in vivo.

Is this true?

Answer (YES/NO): YES